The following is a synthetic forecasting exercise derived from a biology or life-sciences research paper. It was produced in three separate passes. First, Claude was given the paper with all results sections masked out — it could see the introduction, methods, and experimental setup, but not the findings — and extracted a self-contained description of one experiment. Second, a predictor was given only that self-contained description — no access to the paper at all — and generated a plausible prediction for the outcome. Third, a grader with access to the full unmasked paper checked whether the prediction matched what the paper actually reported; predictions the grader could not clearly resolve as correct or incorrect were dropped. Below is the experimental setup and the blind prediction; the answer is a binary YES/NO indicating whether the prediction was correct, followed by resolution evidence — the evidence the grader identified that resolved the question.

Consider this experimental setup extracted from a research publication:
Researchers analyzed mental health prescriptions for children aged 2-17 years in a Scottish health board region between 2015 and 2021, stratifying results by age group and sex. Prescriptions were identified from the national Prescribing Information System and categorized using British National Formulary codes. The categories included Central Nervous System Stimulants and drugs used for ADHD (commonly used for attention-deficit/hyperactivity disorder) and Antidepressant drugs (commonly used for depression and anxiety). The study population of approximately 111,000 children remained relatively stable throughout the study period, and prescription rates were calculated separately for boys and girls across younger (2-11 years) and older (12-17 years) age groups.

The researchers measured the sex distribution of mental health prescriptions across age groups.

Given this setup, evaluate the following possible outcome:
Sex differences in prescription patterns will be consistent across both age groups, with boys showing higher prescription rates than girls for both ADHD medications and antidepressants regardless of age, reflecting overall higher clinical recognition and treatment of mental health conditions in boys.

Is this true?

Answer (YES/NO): NO